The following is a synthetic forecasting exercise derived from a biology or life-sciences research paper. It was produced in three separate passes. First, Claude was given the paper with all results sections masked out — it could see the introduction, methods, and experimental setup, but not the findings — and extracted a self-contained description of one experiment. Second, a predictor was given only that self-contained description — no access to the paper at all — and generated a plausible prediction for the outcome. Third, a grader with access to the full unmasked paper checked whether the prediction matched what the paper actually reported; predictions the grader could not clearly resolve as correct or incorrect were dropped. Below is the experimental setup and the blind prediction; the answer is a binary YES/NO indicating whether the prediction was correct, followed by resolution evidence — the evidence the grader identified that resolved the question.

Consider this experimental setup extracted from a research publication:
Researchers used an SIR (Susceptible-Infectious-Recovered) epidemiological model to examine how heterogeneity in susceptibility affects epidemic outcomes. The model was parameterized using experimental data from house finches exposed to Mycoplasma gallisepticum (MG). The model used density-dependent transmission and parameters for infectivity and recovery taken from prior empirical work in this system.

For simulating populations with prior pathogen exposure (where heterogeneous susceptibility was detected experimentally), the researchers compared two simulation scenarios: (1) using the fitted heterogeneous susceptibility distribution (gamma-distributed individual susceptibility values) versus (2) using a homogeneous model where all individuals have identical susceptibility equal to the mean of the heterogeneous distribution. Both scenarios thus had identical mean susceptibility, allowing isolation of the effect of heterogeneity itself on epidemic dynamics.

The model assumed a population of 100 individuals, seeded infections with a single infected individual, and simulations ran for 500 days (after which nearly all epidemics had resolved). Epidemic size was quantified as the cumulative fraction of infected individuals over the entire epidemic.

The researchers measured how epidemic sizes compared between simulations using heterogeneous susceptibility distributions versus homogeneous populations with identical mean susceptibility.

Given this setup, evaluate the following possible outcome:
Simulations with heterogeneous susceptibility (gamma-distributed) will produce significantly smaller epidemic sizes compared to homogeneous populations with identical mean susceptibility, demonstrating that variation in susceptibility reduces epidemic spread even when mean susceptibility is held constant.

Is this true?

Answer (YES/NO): YES